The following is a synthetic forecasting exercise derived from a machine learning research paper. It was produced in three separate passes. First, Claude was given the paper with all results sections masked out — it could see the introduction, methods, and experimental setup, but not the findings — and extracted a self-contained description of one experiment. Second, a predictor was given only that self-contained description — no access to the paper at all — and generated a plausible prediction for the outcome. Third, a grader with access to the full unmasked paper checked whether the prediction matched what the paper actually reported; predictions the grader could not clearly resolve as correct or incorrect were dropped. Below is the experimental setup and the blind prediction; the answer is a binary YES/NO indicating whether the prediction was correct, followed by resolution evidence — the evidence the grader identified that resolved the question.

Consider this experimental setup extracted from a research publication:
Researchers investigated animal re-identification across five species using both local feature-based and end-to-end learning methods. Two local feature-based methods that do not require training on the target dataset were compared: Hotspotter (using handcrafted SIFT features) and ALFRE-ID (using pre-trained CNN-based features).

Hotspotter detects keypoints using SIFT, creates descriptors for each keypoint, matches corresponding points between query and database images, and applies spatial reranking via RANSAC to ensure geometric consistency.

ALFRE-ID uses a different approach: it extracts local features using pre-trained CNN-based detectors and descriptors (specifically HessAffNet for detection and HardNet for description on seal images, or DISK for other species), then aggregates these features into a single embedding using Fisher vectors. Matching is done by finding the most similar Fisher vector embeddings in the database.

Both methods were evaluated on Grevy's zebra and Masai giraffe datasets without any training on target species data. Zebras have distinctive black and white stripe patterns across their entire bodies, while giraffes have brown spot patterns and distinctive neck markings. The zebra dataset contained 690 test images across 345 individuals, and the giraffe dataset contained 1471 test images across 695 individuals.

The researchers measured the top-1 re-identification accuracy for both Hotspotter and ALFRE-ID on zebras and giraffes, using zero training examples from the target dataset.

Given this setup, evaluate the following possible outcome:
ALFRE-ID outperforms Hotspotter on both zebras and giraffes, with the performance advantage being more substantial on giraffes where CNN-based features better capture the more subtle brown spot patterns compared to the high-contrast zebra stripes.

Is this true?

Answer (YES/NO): NO